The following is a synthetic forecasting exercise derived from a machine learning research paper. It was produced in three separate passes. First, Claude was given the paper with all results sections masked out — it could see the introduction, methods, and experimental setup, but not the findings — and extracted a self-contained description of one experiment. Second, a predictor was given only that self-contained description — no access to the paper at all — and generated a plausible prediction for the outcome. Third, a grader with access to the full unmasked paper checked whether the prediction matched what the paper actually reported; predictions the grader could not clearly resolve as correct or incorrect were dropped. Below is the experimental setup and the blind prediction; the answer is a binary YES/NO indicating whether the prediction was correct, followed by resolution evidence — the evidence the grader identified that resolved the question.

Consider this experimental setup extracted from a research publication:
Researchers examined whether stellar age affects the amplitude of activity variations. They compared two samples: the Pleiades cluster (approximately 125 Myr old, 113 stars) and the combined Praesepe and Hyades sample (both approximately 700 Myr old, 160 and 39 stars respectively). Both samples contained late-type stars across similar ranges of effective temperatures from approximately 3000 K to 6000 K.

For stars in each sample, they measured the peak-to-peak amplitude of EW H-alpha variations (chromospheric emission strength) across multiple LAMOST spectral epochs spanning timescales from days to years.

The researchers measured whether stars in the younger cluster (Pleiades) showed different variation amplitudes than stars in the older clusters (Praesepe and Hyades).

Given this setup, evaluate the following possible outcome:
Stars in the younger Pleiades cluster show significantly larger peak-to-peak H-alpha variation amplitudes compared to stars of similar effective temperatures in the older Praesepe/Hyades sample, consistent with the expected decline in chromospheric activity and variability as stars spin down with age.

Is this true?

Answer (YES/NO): YES